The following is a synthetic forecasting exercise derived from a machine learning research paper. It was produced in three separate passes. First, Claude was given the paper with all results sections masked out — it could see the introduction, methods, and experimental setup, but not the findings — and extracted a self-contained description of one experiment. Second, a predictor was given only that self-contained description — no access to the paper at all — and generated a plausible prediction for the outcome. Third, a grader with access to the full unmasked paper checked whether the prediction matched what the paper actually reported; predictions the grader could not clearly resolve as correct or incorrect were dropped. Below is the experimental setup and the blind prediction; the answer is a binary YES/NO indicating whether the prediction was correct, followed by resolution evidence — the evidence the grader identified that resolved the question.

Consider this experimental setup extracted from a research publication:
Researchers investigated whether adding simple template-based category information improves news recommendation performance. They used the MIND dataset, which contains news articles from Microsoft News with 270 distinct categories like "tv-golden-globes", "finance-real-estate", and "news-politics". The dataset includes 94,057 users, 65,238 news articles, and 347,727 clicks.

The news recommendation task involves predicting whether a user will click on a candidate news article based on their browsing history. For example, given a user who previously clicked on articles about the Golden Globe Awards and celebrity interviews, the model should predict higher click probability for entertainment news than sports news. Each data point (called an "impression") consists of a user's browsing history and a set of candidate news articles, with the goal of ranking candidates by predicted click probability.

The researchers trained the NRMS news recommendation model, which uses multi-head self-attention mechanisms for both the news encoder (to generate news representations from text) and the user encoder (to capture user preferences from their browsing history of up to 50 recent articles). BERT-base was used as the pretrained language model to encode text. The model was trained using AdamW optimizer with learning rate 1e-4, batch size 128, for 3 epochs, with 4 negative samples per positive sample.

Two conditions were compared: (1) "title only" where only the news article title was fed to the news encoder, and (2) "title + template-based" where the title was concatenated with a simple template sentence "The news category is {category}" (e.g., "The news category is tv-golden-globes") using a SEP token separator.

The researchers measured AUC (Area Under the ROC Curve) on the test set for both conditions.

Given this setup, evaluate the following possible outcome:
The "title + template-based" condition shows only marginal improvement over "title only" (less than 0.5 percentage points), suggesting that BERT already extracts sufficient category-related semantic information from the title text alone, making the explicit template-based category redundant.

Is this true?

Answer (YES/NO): NO